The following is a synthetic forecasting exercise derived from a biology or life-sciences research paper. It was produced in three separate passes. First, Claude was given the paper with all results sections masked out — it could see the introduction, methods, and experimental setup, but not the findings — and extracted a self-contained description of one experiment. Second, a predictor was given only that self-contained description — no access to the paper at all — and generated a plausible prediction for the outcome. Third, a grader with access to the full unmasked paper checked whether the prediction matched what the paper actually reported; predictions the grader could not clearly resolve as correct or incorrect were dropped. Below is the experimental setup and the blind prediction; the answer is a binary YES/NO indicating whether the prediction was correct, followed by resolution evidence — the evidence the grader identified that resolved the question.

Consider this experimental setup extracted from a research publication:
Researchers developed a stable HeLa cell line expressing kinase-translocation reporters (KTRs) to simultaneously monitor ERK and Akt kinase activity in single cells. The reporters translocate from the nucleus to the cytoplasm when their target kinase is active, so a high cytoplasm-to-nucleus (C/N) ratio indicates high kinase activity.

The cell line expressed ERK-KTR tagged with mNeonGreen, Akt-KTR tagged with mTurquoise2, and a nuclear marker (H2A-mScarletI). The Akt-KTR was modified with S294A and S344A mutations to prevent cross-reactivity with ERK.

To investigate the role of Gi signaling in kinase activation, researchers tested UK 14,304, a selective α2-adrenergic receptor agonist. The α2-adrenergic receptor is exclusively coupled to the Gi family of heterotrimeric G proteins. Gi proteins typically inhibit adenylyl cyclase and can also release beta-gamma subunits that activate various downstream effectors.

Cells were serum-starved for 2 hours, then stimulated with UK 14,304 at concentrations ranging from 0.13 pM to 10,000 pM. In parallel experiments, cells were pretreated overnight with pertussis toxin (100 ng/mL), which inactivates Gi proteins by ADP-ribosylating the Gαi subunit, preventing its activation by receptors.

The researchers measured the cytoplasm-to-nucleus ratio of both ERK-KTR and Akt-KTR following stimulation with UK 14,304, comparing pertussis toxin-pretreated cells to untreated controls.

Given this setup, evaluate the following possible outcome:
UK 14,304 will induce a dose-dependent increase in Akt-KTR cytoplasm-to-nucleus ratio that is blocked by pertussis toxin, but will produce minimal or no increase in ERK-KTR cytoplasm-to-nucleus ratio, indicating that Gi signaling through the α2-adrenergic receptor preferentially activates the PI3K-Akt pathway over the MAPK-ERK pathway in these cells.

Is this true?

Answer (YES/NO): NO